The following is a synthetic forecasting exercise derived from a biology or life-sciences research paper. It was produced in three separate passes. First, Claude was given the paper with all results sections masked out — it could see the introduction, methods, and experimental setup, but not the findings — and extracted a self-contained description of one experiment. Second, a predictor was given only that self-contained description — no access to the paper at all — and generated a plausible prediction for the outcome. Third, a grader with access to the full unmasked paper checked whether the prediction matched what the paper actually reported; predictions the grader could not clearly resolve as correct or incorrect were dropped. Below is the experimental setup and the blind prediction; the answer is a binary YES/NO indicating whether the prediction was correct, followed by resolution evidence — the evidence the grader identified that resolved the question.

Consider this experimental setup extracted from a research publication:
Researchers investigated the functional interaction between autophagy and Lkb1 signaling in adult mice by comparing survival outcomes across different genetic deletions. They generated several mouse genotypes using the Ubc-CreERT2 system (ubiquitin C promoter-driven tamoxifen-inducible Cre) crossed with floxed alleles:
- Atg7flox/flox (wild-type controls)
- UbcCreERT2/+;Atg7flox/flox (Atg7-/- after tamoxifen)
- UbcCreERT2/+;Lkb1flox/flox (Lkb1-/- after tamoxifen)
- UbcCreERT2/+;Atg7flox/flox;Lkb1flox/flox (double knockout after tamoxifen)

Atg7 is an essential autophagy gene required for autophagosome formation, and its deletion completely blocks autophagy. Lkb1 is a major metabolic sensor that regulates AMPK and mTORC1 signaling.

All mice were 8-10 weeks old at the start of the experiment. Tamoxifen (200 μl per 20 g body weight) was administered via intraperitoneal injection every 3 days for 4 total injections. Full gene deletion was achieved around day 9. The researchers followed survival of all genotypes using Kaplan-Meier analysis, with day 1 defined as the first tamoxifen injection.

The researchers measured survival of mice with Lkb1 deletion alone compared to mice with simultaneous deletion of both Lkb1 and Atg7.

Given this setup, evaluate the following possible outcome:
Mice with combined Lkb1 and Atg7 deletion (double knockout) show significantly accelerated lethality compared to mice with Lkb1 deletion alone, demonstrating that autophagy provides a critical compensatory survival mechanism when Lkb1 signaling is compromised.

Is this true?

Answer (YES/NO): YES